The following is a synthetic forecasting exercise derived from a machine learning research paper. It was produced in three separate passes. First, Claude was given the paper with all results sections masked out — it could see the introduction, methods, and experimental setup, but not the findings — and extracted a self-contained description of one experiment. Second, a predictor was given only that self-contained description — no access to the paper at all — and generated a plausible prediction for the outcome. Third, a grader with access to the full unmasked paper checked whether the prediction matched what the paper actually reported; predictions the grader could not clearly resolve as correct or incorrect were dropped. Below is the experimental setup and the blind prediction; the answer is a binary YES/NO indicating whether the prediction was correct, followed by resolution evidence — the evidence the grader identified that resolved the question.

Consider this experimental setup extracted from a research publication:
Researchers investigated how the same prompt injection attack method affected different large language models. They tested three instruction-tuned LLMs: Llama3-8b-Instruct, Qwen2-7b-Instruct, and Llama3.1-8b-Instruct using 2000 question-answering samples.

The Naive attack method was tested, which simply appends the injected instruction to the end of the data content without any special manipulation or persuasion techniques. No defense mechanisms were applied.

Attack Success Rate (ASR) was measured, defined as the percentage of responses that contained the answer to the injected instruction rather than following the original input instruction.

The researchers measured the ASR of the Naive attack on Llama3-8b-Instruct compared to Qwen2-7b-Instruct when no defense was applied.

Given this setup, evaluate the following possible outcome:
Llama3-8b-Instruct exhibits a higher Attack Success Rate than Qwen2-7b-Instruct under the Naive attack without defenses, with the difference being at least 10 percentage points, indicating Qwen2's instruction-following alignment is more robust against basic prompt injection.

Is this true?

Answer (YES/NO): NO